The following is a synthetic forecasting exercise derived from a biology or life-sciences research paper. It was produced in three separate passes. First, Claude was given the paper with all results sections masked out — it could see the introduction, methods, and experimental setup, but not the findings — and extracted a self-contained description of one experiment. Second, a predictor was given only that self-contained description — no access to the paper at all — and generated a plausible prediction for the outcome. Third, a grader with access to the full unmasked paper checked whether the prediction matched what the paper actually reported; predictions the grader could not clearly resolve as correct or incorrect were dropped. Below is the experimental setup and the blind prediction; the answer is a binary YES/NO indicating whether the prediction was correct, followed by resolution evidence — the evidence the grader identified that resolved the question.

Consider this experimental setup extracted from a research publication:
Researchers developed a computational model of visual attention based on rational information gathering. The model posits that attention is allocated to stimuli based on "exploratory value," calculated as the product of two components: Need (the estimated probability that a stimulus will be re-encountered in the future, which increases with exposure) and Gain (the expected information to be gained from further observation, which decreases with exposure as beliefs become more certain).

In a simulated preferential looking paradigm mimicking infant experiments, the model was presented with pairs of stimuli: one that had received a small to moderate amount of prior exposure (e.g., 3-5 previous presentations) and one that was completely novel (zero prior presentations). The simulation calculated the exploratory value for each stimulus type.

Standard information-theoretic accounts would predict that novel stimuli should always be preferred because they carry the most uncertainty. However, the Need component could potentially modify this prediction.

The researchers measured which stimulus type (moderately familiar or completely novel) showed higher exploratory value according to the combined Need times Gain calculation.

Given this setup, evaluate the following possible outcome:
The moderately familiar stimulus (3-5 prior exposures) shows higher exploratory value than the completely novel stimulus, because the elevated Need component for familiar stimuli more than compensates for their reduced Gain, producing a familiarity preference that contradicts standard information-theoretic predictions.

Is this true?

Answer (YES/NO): YES